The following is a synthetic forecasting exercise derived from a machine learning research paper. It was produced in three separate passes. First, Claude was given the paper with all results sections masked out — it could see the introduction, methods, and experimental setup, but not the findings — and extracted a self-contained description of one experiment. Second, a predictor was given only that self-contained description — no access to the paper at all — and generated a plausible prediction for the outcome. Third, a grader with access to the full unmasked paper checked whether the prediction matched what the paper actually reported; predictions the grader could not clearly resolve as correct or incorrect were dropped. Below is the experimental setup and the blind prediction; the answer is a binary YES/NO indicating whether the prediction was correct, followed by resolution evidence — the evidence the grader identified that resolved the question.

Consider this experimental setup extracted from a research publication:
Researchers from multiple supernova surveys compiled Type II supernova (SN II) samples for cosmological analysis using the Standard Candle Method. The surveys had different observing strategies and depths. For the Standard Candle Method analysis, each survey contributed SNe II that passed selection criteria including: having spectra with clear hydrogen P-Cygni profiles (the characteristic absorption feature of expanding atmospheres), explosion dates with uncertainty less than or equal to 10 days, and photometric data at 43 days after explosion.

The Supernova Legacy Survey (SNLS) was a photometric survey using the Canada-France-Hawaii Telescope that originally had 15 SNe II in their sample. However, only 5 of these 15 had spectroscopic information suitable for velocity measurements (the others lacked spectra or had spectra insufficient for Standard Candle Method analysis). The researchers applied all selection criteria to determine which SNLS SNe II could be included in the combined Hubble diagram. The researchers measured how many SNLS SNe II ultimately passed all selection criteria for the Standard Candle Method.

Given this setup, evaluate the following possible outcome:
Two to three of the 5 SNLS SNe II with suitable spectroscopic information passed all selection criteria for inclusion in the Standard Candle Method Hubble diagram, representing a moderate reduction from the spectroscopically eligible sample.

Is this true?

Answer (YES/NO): NO